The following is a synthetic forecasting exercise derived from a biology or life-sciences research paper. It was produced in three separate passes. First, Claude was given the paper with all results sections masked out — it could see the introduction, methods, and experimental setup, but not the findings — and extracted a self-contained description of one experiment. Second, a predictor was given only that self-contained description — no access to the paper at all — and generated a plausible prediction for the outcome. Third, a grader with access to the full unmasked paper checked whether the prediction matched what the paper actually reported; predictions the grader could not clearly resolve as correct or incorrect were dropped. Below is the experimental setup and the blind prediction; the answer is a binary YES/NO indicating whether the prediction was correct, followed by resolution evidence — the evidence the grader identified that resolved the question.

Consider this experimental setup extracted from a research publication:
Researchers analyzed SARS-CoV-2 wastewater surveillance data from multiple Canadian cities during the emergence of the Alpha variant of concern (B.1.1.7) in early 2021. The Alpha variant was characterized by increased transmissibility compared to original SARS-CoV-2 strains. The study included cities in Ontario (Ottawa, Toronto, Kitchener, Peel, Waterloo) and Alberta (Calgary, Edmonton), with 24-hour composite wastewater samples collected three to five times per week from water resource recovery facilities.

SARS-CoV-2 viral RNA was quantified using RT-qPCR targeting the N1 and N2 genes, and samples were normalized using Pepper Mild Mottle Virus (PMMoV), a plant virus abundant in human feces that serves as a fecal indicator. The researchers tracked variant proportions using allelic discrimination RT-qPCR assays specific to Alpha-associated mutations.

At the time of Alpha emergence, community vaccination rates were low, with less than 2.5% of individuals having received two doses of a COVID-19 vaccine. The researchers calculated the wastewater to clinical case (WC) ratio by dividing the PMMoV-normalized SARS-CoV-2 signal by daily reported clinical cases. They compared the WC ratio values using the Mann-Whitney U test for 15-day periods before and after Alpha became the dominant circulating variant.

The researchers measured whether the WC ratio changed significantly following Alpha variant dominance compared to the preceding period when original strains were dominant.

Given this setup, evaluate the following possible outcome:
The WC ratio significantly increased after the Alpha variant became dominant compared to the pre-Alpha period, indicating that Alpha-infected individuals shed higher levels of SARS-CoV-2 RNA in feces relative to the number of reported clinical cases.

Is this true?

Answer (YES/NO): NO